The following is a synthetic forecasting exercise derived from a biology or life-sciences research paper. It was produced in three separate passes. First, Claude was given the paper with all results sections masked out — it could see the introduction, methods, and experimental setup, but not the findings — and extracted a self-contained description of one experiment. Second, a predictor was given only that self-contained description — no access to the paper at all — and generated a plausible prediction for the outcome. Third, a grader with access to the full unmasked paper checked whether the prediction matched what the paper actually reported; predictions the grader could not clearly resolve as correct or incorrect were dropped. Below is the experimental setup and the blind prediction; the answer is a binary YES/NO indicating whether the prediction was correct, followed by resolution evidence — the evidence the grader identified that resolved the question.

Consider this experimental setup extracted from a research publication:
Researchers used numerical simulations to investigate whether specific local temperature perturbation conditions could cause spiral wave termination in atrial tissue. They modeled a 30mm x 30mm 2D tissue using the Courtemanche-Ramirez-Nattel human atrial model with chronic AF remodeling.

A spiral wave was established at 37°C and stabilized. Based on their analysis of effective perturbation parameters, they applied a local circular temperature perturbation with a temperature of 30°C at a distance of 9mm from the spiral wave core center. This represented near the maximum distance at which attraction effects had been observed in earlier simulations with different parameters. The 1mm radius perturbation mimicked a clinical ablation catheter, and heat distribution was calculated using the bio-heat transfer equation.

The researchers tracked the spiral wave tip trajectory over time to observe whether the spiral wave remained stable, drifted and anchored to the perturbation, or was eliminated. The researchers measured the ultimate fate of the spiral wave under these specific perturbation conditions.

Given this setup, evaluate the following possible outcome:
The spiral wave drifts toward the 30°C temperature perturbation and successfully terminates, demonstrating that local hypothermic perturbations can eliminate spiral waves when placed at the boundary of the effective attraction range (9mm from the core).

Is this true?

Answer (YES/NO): NO